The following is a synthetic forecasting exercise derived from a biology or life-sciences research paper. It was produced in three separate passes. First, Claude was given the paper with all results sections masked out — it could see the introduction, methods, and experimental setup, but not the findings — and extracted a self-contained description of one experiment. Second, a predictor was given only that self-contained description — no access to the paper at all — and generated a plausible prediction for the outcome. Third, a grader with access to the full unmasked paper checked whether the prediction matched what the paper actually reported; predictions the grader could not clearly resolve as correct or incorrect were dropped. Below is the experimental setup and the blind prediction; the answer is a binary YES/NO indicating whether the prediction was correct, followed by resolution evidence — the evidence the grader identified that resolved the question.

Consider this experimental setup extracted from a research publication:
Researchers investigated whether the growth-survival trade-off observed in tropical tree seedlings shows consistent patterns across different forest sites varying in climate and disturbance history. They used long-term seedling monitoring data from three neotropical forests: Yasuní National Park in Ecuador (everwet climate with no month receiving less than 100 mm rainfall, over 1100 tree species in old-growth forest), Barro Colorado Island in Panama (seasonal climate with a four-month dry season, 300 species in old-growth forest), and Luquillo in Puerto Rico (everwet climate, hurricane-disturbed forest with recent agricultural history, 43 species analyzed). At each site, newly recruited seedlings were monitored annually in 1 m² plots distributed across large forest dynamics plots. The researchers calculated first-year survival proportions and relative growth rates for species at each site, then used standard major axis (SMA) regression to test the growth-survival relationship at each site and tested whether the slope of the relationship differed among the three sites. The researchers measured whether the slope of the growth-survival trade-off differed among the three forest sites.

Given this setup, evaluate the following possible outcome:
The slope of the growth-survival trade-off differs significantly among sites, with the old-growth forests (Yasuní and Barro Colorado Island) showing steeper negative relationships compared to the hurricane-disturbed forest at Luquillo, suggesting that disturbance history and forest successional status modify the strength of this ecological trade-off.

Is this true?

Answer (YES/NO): NO